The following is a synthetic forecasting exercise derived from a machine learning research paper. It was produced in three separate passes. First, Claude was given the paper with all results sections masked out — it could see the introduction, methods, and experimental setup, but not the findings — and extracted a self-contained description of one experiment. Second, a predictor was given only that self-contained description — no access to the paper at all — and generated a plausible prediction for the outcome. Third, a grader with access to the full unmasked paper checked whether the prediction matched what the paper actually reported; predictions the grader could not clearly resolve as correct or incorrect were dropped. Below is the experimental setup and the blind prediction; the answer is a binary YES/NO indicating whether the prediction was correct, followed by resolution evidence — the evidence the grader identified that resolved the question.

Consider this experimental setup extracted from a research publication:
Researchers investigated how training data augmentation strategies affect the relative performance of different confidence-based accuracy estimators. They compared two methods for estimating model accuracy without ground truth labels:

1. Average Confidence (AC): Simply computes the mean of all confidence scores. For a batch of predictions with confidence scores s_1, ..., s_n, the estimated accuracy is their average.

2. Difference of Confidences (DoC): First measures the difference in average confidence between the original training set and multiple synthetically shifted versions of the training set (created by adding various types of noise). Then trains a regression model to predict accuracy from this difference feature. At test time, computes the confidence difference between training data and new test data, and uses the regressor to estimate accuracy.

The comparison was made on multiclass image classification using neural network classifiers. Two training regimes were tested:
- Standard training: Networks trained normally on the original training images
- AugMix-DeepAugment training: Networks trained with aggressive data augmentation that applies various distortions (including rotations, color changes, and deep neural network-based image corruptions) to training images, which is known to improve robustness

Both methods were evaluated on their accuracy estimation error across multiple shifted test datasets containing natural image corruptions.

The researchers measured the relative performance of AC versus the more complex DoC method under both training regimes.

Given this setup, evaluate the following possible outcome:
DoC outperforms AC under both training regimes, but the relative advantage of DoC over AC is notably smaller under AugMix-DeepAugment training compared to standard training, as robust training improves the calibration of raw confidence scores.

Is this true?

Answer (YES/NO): NO